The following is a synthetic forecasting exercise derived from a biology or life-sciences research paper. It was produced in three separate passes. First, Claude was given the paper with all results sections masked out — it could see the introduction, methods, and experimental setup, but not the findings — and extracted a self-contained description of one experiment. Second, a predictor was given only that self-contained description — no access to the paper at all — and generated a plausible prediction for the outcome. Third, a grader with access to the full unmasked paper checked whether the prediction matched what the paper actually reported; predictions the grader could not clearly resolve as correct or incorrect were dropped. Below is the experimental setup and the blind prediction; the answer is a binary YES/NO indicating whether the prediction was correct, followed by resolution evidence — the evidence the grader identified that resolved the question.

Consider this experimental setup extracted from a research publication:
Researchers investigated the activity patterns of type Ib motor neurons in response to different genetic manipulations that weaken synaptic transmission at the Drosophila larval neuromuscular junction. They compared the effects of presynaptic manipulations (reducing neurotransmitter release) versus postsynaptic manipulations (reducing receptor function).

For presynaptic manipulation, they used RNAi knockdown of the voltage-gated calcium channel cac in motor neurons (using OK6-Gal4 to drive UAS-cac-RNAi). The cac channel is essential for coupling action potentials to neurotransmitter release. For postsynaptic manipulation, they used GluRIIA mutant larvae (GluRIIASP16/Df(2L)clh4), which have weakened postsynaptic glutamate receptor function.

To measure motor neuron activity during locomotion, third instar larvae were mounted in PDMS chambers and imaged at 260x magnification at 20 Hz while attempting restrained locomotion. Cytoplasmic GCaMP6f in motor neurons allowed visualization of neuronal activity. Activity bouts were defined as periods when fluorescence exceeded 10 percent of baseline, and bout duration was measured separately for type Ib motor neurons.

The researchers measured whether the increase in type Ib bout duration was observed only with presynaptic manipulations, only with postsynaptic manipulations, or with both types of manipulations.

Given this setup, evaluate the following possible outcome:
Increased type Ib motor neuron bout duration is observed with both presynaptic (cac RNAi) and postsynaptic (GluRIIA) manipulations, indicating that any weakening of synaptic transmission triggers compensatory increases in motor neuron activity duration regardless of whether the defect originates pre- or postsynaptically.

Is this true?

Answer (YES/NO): YES